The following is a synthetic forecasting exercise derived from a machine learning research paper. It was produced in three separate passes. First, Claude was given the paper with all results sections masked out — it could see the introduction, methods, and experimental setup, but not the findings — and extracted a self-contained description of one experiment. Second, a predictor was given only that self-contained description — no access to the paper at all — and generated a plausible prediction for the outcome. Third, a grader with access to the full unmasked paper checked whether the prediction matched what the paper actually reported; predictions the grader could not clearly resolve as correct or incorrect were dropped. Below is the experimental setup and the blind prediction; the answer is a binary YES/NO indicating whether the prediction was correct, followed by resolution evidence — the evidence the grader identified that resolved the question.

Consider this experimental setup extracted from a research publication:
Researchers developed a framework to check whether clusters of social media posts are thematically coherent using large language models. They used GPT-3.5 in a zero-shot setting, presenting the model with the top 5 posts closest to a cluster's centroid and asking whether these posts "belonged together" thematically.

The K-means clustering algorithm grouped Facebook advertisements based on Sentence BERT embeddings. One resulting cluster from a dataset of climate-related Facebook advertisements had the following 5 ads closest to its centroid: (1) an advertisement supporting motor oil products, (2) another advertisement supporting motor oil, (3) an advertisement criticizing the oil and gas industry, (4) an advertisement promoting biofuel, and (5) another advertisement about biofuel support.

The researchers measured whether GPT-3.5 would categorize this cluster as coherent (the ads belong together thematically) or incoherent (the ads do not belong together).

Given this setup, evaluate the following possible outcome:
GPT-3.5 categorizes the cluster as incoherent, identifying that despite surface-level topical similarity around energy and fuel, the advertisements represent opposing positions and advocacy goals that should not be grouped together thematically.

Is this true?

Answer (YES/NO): YES